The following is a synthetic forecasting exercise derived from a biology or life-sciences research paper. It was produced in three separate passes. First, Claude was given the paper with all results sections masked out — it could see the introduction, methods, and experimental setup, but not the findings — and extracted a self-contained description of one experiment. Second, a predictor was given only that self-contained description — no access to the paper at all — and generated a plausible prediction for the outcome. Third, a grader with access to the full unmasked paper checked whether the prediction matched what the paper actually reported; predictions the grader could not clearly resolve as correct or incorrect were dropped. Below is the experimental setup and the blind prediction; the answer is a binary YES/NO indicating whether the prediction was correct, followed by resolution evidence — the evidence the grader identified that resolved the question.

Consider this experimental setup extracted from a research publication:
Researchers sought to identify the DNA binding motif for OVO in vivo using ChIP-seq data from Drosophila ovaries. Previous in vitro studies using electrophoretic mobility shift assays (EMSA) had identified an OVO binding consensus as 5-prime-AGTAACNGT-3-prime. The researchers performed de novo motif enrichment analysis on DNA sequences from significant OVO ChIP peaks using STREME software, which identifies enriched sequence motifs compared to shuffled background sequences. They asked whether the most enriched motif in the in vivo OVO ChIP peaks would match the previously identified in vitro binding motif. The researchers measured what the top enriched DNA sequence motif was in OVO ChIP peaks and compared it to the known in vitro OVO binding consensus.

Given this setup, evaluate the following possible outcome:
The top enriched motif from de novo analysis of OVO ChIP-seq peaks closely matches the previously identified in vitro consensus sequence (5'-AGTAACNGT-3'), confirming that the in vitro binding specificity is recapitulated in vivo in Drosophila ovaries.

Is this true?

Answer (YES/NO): YES